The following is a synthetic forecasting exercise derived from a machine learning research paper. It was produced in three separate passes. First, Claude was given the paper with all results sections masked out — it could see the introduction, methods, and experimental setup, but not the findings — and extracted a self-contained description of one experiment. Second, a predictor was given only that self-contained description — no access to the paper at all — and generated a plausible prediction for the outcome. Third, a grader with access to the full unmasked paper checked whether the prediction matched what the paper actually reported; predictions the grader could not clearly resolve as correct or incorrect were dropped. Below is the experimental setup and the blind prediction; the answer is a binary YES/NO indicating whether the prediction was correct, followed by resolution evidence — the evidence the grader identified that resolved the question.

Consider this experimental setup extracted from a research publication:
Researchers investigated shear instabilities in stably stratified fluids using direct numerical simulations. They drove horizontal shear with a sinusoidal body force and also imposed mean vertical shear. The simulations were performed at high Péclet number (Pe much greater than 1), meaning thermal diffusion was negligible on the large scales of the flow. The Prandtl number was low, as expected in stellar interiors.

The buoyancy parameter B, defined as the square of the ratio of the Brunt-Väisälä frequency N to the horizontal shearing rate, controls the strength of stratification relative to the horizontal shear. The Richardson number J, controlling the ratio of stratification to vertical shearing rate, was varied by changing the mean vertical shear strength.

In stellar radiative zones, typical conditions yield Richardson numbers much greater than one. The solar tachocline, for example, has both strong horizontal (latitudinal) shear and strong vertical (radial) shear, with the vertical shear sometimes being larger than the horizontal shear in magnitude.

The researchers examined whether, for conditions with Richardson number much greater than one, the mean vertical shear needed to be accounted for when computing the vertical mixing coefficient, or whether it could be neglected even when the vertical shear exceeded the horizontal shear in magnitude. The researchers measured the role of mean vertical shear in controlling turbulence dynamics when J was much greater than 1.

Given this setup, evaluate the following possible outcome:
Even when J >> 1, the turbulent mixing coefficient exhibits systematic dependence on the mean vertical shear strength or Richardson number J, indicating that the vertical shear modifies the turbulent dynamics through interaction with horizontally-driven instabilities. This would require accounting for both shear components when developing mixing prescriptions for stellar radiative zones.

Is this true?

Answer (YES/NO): NO